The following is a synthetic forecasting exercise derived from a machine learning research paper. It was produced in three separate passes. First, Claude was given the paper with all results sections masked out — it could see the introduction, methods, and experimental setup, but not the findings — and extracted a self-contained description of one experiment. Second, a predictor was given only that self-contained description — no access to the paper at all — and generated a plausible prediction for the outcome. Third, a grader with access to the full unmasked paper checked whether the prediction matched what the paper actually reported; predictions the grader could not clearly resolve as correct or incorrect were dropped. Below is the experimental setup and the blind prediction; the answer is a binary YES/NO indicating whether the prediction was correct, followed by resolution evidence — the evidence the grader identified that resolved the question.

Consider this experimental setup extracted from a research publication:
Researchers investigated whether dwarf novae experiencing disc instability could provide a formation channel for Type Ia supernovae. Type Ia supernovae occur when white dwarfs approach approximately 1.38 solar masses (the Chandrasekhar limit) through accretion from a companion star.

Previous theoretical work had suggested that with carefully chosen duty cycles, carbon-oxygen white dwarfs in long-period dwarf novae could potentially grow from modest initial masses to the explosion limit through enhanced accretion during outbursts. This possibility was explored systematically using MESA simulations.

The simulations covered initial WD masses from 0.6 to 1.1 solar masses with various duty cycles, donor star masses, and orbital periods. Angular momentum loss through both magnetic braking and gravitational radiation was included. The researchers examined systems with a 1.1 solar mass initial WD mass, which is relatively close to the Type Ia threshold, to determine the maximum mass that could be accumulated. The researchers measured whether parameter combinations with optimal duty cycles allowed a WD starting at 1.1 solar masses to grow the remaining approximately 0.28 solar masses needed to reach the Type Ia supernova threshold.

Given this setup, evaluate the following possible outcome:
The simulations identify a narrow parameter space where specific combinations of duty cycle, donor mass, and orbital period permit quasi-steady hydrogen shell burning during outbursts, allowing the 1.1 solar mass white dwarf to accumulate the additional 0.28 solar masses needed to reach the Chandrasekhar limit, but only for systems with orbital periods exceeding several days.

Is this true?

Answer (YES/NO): NO